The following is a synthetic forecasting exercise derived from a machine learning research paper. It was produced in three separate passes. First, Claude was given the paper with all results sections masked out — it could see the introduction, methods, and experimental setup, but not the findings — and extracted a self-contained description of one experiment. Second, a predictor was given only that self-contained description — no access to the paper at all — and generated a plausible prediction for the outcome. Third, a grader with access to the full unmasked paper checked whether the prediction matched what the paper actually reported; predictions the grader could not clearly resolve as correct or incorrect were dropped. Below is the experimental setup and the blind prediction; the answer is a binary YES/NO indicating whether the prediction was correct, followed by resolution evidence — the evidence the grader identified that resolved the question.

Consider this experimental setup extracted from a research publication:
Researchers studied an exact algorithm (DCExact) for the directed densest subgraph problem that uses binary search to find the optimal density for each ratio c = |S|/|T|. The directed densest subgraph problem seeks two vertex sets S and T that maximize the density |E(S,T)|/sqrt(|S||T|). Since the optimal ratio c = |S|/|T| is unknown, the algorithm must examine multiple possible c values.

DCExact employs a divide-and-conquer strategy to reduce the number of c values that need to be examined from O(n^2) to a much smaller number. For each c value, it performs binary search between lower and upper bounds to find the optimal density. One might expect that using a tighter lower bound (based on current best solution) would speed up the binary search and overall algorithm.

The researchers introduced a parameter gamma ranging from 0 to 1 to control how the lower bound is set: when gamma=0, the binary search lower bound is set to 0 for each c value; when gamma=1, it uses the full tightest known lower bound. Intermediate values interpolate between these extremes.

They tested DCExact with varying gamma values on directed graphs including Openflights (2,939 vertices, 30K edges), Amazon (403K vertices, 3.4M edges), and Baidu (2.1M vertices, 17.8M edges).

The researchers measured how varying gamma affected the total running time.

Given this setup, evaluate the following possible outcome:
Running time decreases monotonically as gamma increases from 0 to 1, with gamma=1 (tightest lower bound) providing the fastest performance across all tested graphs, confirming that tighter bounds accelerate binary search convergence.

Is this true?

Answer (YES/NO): NO